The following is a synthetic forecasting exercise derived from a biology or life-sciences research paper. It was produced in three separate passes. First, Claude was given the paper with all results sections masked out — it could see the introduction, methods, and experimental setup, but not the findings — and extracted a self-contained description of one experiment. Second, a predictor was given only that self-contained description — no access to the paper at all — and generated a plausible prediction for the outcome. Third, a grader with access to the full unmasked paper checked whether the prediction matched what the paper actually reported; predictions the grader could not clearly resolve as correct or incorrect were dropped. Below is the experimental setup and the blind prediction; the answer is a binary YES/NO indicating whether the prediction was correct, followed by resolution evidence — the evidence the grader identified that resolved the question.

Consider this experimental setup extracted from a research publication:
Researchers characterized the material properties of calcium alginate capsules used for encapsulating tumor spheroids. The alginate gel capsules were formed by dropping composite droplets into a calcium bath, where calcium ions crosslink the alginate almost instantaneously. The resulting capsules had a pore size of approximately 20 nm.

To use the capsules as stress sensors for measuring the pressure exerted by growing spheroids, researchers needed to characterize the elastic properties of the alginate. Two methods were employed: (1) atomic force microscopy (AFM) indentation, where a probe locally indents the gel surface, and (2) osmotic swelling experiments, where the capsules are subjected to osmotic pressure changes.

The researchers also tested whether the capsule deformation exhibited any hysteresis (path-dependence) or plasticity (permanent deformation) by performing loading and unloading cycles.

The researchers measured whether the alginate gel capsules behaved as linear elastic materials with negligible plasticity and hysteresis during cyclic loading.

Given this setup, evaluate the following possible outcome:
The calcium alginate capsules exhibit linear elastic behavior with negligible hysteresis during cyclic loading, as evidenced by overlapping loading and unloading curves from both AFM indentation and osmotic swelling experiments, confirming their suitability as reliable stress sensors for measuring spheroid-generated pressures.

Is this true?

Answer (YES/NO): YES